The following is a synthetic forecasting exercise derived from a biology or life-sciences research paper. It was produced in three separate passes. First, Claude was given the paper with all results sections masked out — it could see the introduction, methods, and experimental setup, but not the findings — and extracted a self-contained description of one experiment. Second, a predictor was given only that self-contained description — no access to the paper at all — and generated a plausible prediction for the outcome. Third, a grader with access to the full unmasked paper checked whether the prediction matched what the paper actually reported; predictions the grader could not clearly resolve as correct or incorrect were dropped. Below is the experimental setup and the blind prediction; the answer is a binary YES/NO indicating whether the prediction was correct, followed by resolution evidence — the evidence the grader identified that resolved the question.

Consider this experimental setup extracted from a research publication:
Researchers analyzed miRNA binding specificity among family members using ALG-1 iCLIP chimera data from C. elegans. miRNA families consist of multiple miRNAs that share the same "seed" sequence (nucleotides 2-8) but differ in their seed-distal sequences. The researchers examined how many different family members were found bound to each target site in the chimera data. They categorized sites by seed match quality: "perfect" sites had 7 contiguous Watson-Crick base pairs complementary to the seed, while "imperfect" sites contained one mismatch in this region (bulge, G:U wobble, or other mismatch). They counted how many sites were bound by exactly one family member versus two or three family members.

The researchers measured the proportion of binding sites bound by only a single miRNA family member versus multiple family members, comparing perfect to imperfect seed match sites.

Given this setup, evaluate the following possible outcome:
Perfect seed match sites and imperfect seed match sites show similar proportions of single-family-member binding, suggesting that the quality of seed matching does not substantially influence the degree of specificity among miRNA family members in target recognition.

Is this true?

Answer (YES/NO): YES